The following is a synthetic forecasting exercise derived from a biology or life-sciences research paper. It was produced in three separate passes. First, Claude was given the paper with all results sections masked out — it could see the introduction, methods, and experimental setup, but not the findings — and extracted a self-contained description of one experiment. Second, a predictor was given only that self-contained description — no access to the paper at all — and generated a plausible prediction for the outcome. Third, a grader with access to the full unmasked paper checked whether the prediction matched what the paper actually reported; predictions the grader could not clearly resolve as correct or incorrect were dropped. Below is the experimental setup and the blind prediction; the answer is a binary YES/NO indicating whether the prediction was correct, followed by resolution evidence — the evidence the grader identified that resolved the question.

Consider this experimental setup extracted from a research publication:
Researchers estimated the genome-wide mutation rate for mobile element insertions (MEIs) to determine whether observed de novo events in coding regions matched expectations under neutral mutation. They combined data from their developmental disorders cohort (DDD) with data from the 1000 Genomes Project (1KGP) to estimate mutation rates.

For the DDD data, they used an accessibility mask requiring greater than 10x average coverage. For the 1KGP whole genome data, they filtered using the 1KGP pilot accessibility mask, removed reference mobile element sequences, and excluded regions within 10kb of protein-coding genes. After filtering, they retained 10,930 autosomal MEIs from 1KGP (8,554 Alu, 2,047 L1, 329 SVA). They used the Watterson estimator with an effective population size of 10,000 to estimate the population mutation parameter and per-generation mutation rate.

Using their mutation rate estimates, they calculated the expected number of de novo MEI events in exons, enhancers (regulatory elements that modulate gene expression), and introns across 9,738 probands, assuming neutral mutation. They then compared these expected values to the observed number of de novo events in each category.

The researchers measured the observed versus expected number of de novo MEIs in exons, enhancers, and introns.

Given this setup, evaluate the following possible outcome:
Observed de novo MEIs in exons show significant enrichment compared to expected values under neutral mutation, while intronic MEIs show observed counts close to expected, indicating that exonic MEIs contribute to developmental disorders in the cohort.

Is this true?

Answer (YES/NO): NO